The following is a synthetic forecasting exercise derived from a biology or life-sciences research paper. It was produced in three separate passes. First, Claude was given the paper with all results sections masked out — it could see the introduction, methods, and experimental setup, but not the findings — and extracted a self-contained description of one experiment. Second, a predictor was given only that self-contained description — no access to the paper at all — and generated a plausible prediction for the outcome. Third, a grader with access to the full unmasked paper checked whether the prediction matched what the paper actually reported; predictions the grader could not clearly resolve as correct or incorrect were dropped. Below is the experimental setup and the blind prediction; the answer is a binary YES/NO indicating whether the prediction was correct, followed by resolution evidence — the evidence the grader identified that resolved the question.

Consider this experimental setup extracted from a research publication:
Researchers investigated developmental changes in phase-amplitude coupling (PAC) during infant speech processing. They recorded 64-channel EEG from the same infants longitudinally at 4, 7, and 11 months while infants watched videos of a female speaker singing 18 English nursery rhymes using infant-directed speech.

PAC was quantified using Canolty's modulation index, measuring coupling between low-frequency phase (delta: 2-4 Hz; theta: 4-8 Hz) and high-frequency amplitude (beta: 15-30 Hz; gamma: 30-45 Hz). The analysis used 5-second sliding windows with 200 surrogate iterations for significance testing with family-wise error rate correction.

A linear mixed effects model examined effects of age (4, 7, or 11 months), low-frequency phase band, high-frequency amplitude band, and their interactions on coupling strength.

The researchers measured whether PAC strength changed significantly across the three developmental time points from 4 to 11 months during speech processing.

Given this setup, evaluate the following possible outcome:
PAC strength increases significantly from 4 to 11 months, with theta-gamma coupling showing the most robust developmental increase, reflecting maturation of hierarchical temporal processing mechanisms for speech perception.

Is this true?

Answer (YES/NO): NO